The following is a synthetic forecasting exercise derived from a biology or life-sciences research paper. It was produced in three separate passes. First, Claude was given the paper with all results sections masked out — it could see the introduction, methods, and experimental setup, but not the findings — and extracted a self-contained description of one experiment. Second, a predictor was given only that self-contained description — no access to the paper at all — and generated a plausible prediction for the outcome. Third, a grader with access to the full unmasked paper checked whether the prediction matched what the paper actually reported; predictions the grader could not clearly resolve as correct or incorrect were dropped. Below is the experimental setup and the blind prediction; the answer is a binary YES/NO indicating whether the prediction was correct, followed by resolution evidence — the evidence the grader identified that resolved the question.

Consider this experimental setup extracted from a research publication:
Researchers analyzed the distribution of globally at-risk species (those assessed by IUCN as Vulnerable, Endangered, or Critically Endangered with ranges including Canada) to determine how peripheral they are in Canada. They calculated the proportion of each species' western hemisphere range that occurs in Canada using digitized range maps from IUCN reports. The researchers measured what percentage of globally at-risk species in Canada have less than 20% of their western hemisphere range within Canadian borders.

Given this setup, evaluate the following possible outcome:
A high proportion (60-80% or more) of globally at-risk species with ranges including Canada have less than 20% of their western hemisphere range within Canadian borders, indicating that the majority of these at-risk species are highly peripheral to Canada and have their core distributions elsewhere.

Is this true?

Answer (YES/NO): NO